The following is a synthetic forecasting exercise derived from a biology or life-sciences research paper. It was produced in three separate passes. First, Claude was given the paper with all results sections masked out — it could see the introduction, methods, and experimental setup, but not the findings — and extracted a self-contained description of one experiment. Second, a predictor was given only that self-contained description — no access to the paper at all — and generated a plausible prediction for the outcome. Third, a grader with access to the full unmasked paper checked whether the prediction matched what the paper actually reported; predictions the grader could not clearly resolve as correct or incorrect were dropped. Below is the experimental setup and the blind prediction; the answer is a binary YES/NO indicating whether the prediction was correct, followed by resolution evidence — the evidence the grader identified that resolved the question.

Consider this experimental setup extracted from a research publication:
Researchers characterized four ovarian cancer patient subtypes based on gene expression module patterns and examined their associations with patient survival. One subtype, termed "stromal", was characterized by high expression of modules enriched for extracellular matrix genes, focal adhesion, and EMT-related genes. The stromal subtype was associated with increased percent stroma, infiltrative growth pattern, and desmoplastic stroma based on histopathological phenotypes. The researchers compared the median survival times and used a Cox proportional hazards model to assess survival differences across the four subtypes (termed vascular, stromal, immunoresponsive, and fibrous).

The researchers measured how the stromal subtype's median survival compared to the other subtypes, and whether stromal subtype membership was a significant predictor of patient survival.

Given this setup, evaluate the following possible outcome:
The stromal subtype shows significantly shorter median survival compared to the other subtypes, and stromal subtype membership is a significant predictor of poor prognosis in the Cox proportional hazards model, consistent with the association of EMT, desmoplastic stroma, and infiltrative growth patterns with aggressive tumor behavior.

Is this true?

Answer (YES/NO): YES